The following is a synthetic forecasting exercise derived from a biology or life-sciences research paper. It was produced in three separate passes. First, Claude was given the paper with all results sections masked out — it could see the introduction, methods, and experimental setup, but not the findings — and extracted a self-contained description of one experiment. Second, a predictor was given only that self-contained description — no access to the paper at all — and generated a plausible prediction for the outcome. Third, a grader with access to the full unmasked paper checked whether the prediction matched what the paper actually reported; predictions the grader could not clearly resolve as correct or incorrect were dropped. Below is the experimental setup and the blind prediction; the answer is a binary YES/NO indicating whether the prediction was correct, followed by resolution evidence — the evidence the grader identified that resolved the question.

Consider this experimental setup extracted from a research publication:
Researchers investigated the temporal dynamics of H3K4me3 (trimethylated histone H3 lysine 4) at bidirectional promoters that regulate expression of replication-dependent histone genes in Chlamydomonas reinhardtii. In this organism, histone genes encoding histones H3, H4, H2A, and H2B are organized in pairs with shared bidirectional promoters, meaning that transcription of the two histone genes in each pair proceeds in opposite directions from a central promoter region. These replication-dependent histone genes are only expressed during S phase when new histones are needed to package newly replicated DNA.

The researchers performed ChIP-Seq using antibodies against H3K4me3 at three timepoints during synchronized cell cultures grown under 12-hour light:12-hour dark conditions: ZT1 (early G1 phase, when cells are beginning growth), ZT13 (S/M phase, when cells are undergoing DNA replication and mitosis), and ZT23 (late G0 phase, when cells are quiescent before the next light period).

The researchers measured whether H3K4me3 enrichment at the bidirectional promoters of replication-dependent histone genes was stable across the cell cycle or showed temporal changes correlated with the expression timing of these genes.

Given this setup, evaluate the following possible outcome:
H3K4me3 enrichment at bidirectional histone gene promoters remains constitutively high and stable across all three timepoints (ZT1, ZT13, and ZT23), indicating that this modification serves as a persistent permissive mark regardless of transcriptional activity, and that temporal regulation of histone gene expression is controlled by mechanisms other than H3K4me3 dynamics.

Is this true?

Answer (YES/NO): NO